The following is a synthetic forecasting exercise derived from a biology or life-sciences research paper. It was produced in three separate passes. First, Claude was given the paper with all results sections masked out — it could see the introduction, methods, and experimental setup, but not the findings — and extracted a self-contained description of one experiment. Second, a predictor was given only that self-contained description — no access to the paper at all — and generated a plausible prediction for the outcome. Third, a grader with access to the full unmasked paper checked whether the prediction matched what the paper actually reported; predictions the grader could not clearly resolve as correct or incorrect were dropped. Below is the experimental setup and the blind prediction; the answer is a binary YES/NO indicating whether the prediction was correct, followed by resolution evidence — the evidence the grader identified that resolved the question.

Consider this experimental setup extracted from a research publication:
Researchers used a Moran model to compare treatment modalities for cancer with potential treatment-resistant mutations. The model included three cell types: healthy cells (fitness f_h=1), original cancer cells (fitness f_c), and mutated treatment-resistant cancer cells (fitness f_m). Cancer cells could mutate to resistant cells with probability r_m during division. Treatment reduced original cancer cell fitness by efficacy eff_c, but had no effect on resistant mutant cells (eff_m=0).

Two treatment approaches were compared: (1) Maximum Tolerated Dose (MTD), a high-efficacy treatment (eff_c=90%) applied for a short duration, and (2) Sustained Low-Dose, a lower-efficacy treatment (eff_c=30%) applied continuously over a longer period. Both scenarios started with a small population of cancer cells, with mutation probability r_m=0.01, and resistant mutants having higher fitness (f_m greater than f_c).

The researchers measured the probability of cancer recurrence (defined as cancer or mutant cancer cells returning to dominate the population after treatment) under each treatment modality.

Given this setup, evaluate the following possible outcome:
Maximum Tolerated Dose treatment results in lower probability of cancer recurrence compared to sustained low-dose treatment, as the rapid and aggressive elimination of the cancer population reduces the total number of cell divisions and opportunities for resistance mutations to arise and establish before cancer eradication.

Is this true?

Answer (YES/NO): YES